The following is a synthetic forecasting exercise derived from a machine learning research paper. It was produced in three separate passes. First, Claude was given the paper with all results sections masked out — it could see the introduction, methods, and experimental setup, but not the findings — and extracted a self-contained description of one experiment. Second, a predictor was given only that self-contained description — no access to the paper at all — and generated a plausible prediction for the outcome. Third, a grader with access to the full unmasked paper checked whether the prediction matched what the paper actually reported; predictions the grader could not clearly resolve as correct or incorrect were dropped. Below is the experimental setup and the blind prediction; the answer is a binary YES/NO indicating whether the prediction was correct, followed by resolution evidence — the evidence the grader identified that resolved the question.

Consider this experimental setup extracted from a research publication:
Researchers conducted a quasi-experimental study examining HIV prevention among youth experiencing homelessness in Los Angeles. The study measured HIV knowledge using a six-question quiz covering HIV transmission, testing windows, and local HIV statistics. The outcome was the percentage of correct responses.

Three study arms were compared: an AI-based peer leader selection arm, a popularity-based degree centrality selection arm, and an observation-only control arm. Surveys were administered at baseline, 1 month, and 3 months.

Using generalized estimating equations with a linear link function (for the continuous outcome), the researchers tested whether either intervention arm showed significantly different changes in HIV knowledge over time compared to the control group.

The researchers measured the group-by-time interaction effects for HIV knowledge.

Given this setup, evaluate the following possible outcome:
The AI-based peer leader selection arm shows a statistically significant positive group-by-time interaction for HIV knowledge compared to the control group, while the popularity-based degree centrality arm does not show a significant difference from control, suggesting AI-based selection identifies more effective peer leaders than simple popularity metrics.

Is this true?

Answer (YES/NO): NO